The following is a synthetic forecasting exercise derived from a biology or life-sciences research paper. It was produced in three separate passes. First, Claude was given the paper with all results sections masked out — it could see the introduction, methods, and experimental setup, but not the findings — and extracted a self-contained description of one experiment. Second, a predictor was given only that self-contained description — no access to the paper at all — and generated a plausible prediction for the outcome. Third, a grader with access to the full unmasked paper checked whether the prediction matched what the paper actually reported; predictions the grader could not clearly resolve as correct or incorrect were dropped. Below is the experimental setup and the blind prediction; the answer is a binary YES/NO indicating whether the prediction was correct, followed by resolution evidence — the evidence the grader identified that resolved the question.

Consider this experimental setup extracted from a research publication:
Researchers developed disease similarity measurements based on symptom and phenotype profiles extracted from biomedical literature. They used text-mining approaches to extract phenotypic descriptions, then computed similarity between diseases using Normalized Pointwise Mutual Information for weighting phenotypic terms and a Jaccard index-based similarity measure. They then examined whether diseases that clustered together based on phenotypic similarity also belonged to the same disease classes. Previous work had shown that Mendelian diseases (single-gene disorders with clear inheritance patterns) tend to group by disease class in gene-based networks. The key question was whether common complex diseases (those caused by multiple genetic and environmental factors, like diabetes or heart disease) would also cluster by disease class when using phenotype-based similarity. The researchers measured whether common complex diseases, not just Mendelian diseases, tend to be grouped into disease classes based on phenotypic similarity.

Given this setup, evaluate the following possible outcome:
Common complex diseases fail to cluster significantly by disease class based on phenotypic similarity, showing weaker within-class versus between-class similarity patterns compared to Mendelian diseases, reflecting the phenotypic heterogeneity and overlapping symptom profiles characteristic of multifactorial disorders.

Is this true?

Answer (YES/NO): NO